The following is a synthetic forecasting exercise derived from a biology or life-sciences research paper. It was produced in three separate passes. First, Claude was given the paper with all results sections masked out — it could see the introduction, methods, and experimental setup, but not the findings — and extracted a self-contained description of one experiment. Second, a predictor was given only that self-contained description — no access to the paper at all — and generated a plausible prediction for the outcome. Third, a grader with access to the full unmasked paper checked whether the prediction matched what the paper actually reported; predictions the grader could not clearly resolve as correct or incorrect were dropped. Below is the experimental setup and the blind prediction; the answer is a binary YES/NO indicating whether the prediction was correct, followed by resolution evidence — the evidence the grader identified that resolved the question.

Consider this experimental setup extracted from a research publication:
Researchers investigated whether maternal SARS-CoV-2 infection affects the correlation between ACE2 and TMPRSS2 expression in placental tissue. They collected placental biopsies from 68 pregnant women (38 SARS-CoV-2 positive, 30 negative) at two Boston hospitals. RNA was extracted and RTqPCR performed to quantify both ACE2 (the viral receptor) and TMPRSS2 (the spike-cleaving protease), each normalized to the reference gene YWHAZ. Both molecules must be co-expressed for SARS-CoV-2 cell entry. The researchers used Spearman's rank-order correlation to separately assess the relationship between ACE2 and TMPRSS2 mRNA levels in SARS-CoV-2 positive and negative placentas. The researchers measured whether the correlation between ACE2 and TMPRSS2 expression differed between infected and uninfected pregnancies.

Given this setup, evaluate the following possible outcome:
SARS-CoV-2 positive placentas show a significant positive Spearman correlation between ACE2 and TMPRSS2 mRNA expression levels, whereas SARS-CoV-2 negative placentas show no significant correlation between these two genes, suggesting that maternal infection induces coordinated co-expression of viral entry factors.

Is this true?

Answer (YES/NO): NO